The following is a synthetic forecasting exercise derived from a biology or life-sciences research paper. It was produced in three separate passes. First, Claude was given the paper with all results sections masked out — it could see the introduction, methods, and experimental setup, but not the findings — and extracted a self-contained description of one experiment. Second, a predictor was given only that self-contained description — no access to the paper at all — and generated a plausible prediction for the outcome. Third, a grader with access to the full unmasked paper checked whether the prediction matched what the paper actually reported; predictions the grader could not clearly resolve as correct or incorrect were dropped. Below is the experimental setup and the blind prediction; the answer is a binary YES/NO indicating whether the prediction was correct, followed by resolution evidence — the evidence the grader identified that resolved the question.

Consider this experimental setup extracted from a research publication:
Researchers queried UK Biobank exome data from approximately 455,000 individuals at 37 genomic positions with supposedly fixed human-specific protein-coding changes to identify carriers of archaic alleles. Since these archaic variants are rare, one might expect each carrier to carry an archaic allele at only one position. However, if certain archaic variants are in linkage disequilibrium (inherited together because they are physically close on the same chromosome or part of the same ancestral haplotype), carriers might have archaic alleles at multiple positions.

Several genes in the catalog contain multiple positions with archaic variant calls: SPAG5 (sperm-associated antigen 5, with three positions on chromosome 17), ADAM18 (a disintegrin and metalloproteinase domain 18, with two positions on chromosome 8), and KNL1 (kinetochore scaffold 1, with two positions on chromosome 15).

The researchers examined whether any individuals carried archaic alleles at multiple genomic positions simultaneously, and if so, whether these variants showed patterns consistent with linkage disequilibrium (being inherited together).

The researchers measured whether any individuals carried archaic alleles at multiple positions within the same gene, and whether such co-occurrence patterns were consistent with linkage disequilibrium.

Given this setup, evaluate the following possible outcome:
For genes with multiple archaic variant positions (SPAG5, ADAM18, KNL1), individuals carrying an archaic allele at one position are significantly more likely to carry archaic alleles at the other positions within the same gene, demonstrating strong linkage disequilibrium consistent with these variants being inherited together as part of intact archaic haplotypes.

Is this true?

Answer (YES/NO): YES